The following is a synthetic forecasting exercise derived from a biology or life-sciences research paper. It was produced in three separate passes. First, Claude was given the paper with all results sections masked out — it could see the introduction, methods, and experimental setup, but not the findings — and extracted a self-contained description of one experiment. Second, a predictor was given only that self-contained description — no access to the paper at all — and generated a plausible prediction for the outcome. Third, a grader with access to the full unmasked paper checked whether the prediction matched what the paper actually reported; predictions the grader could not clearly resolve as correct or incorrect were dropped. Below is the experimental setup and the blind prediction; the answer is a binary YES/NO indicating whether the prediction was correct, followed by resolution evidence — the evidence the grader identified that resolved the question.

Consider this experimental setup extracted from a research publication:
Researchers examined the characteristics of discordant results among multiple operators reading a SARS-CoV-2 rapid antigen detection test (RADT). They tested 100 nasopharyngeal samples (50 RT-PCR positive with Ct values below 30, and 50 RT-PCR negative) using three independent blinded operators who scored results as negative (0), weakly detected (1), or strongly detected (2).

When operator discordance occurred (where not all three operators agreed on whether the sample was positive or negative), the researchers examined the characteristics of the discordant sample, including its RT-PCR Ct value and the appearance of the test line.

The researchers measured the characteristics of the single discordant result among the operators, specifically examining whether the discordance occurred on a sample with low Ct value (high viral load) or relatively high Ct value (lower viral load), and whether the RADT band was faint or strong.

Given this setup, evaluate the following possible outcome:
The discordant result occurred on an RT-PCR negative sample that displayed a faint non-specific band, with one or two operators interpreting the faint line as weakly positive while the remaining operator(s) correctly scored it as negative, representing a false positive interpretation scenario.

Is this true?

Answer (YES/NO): NO